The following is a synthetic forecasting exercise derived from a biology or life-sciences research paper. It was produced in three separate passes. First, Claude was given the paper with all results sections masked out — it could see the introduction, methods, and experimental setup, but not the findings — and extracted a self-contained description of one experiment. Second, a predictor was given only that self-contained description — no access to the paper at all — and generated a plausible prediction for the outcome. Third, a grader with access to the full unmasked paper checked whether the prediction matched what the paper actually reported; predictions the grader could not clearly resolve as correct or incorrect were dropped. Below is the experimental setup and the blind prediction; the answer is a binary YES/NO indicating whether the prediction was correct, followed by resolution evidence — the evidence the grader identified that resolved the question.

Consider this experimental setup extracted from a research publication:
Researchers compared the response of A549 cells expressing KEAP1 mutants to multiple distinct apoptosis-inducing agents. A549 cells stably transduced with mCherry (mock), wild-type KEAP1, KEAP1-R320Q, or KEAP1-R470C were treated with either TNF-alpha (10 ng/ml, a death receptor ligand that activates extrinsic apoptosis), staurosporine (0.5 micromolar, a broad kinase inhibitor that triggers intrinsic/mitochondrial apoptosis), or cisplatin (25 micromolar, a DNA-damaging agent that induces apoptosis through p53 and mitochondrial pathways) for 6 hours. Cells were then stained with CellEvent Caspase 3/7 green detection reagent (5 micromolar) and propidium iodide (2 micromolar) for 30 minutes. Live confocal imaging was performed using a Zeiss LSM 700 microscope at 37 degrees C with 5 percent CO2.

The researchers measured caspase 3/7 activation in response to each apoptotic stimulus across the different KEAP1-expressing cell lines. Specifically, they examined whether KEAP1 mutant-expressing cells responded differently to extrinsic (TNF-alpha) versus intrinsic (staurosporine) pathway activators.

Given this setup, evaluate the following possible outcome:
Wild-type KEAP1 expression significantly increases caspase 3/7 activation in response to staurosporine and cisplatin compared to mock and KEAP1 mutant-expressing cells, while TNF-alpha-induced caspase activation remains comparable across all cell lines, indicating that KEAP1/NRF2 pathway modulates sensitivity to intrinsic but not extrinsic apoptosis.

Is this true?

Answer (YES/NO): NO